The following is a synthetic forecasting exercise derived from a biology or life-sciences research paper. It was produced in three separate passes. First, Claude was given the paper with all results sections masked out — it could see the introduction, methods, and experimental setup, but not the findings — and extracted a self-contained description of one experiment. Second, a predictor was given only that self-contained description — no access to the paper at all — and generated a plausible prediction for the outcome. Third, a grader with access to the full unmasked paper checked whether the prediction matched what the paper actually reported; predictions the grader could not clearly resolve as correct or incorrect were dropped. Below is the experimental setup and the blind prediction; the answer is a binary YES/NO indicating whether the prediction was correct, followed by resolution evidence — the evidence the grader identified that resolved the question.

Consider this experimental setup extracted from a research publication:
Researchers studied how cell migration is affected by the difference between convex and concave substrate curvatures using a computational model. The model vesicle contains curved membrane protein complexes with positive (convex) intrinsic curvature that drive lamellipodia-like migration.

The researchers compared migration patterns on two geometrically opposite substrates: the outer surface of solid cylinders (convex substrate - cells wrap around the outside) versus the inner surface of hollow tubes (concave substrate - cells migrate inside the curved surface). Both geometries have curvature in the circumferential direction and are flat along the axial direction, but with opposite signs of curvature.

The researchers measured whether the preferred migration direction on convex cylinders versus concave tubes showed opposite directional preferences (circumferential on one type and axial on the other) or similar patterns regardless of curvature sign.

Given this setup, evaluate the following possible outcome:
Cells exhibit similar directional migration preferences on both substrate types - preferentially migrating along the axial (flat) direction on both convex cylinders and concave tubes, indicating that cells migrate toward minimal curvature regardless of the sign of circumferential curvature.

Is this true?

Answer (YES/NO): NO